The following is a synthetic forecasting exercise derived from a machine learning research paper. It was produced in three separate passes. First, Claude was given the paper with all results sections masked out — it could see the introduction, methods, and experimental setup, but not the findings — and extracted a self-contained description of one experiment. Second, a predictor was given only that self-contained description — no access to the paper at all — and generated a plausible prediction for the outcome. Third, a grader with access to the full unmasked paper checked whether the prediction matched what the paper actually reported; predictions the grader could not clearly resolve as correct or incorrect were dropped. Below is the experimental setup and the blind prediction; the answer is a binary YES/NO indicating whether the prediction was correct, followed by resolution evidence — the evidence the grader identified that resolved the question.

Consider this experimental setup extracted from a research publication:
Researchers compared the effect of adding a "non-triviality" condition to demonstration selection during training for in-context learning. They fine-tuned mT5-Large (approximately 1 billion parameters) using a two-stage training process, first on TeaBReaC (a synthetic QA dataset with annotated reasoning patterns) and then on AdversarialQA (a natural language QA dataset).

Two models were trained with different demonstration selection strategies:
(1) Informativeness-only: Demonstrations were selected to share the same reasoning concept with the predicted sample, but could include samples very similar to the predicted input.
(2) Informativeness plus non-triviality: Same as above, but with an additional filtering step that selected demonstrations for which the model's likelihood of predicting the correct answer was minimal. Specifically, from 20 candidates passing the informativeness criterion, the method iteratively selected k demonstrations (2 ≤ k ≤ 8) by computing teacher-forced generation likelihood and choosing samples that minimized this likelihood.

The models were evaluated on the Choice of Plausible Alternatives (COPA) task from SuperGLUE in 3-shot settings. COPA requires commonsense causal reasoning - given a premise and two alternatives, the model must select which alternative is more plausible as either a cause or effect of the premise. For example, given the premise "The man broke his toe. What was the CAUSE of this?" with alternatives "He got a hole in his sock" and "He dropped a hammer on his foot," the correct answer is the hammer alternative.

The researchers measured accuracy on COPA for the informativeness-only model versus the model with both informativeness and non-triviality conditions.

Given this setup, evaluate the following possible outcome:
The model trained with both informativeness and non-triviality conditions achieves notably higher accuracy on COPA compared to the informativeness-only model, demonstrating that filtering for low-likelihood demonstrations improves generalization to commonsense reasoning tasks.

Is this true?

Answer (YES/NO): YES